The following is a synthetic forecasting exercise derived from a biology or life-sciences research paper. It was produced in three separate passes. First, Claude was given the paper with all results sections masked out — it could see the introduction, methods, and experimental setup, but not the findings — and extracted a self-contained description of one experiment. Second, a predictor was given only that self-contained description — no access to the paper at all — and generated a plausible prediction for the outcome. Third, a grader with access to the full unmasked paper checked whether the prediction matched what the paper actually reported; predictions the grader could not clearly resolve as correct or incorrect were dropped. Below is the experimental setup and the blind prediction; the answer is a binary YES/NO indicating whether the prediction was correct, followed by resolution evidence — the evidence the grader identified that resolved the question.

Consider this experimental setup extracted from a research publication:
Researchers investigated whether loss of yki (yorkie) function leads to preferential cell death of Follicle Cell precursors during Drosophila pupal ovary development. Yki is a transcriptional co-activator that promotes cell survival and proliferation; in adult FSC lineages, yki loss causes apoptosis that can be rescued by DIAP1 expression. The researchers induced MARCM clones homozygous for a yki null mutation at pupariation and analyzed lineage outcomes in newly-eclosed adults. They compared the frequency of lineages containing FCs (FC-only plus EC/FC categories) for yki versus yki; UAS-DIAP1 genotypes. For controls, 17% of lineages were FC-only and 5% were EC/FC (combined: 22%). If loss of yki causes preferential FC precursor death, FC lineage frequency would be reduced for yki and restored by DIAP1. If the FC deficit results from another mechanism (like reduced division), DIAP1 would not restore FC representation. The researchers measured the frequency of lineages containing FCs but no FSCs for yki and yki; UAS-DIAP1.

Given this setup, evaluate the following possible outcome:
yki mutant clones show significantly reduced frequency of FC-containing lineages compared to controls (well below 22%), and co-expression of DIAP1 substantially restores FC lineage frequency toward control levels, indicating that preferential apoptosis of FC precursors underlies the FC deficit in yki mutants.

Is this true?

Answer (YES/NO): YES